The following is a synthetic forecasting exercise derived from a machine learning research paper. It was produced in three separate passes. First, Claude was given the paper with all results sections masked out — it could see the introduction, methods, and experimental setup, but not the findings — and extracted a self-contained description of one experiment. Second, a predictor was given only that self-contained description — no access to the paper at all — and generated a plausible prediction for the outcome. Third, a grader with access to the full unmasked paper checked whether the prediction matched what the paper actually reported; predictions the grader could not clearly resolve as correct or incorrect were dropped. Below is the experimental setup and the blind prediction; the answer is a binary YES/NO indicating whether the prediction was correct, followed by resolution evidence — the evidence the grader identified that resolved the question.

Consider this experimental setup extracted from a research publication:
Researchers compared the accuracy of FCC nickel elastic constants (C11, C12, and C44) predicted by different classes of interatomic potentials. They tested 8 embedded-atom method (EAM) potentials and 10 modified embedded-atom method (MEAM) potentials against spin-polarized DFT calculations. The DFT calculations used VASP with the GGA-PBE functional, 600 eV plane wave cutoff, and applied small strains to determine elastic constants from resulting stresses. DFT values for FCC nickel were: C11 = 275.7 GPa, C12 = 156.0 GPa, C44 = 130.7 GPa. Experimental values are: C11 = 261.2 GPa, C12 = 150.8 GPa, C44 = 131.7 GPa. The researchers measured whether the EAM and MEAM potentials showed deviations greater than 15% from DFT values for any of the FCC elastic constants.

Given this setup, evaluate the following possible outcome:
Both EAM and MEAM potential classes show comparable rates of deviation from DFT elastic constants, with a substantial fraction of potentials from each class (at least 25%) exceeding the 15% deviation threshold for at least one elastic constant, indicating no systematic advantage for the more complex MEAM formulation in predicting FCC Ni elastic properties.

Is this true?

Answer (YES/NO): NO